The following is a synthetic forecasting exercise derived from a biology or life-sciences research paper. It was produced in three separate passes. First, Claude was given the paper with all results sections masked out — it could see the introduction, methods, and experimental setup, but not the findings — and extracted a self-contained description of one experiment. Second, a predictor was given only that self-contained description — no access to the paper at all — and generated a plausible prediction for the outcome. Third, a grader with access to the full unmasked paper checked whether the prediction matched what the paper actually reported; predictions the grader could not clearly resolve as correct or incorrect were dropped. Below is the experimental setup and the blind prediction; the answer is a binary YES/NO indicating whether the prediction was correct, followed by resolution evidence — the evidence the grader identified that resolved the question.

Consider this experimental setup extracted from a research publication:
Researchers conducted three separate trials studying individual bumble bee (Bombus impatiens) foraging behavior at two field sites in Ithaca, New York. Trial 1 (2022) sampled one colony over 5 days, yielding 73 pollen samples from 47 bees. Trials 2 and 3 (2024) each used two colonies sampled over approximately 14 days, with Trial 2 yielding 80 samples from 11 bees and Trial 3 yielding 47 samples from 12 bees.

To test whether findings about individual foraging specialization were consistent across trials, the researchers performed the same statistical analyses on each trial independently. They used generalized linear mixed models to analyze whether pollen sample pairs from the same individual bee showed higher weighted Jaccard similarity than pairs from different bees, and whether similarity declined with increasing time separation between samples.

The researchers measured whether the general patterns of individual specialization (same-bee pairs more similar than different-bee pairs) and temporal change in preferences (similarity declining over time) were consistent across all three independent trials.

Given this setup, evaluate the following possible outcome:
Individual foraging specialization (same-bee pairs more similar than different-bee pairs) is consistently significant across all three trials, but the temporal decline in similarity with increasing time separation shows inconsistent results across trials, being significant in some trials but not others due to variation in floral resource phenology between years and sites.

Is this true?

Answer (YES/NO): YES